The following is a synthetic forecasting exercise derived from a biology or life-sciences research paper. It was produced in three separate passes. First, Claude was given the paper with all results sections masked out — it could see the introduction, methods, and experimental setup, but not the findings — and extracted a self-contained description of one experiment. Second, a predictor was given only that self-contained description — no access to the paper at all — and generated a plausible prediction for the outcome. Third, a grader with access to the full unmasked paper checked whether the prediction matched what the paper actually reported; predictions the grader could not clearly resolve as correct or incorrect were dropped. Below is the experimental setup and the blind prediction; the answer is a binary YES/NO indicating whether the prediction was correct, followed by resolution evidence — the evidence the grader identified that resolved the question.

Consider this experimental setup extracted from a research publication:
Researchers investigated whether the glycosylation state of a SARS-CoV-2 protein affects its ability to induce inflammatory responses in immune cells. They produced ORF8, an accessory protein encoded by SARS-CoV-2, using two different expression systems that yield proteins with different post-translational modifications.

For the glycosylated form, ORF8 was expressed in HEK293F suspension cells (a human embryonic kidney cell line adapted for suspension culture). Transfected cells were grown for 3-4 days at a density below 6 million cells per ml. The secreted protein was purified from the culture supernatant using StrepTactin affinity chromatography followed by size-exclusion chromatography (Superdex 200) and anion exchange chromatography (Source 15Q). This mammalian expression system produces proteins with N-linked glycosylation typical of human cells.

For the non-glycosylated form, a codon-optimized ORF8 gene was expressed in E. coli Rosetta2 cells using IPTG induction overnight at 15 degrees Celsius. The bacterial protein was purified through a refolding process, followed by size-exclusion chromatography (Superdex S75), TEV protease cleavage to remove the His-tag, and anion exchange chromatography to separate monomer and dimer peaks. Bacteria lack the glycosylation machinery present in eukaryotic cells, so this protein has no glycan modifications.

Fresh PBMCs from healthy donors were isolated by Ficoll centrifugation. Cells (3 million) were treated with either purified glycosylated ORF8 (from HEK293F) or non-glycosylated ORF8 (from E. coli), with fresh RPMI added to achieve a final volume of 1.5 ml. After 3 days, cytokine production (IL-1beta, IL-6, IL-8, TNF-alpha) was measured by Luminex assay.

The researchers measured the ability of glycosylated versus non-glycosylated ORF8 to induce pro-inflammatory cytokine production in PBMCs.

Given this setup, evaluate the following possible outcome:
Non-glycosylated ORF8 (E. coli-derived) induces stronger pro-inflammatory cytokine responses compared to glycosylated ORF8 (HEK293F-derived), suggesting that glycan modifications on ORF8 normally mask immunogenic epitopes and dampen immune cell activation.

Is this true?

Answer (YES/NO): NO